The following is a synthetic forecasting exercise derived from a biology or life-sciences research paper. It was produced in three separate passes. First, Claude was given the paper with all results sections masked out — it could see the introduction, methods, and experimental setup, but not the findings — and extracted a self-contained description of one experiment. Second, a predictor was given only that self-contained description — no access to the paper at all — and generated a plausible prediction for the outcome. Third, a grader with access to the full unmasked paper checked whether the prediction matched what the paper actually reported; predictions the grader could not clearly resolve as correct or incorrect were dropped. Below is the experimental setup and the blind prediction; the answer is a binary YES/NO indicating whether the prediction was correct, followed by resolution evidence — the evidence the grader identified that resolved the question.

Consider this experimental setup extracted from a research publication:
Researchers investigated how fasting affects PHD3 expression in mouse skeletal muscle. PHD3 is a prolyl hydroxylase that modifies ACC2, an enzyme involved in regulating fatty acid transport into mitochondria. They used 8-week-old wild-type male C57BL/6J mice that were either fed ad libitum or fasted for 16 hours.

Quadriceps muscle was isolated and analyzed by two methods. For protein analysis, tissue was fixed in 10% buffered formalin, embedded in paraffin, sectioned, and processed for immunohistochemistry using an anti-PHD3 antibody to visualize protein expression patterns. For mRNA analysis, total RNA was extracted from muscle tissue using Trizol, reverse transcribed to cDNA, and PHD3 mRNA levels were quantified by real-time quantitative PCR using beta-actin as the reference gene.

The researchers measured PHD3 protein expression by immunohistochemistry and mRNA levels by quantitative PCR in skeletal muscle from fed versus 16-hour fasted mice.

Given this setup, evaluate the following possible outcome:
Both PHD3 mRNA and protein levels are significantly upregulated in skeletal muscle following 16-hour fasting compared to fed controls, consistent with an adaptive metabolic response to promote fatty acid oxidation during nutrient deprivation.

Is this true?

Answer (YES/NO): NO